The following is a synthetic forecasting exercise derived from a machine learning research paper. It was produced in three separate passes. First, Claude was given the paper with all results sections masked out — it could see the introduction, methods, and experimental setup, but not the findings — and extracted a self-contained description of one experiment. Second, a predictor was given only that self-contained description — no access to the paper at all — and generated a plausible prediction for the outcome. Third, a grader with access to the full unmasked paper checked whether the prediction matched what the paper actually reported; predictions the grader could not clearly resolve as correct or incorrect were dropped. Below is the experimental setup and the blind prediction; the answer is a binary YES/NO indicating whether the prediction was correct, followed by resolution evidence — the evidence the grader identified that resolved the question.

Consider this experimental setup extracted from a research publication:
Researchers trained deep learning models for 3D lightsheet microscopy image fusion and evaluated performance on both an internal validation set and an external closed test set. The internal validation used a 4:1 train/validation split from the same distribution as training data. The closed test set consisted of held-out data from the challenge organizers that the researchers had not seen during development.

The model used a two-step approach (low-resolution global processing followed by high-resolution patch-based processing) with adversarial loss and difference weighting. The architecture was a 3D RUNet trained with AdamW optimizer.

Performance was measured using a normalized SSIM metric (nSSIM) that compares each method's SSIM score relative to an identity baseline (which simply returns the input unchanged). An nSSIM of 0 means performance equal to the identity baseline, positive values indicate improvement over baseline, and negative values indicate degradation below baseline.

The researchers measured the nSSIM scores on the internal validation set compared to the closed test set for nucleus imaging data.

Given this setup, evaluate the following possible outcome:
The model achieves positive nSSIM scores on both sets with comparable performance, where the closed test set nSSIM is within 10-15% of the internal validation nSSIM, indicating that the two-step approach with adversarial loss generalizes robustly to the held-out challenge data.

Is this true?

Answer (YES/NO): NO